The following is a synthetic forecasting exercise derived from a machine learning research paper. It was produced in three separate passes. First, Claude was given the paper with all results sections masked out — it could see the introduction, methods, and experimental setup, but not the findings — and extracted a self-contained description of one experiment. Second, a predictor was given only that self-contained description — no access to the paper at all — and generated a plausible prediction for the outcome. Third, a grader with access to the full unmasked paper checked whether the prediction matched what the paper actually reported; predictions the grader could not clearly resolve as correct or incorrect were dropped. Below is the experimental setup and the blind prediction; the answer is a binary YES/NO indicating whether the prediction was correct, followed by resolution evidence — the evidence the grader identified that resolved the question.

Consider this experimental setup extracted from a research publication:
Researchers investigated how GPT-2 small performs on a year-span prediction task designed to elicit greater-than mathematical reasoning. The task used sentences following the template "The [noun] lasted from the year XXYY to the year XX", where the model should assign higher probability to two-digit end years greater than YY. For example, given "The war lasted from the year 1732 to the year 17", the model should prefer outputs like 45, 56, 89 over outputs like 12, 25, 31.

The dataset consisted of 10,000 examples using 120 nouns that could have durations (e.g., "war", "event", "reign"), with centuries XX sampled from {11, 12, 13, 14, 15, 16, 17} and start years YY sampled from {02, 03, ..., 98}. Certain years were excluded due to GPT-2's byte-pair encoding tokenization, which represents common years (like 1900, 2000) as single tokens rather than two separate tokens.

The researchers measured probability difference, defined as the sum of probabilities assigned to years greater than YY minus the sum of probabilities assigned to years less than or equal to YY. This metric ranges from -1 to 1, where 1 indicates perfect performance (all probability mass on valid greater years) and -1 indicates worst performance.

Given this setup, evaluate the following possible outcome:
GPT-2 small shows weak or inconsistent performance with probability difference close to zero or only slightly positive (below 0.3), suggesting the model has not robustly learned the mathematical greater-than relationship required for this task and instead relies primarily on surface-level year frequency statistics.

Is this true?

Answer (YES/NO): NO